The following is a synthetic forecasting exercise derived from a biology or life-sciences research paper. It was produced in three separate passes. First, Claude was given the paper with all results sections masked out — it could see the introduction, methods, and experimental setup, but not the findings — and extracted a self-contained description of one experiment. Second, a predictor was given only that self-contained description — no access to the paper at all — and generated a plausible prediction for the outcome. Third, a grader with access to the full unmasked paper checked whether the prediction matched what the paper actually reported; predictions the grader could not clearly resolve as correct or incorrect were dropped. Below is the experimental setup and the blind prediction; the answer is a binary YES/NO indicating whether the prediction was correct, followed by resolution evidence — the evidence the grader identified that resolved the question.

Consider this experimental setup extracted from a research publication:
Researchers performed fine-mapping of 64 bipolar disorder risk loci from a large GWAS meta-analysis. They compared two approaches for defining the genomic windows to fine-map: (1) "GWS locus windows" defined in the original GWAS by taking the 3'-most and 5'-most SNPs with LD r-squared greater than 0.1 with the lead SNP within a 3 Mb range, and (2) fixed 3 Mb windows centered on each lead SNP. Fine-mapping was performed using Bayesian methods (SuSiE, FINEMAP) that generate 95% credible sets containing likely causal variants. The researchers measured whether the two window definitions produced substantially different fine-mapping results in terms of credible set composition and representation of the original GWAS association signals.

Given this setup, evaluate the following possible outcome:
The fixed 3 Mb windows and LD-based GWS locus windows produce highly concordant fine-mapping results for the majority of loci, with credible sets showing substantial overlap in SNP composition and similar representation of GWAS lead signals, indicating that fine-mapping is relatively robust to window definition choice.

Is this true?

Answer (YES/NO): NO